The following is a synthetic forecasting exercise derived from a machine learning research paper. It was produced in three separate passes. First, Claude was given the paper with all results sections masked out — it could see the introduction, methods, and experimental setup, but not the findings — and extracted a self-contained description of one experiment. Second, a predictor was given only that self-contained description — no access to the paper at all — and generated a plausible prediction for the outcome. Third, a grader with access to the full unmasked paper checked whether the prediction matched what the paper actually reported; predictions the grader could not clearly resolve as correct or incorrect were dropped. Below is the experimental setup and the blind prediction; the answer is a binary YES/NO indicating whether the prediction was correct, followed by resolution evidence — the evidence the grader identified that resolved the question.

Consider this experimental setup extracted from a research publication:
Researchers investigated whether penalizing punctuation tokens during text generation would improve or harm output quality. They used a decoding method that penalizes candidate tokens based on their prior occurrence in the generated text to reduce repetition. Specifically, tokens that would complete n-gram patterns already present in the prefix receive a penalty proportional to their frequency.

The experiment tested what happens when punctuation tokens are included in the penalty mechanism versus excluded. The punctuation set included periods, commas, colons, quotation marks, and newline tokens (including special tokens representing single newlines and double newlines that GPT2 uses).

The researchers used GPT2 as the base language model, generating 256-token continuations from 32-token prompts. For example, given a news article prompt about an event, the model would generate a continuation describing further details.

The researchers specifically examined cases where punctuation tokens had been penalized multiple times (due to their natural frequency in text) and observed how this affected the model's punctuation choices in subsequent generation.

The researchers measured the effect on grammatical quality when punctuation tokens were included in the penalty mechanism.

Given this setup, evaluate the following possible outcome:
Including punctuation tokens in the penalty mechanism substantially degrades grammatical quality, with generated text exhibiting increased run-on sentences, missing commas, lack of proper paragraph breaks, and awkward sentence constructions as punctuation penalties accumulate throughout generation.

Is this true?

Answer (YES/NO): NO